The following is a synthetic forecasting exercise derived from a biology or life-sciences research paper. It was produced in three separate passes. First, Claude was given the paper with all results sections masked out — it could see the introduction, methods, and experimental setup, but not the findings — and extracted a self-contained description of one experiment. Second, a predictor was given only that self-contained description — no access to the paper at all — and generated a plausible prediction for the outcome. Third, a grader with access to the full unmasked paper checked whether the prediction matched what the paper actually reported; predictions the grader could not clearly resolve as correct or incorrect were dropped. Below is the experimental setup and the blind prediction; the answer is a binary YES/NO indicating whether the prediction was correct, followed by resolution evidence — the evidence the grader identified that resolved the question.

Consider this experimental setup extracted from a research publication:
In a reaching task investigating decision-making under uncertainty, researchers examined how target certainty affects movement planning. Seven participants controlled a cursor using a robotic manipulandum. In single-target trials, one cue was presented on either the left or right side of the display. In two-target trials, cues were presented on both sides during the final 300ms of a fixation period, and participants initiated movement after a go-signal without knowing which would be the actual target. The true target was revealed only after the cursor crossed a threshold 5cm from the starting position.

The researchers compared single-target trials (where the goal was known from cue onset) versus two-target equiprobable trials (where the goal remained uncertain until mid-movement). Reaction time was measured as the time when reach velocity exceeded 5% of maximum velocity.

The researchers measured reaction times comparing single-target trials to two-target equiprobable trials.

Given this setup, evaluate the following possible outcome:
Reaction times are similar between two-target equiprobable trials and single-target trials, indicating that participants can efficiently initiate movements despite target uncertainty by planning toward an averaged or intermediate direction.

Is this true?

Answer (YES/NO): NO